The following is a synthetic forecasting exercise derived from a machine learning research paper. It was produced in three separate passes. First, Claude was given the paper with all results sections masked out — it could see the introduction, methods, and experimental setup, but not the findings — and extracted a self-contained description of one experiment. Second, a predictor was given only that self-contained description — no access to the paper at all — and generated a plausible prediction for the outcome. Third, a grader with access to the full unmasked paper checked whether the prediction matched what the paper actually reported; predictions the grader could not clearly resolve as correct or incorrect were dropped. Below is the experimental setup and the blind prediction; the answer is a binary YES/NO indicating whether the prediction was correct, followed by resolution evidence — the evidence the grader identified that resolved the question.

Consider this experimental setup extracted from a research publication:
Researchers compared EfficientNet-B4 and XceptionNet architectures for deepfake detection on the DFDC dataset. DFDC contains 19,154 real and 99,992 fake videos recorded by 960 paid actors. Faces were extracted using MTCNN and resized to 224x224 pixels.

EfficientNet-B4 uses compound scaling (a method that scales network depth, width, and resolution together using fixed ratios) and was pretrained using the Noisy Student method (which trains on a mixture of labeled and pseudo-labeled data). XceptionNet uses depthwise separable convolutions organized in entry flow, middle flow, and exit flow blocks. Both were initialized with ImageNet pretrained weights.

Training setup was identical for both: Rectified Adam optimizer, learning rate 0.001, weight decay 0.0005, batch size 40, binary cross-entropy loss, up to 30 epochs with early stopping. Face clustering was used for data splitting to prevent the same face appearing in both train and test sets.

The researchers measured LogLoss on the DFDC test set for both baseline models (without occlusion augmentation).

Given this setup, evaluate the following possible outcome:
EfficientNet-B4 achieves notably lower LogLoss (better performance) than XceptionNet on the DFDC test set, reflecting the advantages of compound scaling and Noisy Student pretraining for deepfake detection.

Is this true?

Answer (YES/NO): YES